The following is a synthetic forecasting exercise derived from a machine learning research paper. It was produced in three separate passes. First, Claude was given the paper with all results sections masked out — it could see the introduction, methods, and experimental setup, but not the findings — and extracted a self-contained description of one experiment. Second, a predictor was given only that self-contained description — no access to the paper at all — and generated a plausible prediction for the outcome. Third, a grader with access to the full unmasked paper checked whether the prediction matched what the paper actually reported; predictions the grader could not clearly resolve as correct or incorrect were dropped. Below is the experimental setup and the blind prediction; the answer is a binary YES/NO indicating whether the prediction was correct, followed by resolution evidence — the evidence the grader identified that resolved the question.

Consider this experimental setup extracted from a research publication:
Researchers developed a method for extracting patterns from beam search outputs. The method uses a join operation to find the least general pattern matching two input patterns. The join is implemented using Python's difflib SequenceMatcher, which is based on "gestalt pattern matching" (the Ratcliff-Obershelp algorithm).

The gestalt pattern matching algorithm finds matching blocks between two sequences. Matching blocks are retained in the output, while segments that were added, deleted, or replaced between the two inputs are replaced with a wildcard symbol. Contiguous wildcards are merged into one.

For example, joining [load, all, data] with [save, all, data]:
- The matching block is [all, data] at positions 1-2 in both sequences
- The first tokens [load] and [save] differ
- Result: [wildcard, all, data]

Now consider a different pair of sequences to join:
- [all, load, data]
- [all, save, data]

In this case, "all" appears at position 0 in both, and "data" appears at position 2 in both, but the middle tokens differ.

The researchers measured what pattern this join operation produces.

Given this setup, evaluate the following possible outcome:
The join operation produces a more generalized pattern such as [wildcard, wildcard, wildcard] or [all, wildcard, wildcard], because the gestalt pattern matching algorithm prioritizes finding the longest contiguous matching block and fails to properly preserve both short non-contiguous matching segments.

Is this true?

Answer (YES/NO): NO